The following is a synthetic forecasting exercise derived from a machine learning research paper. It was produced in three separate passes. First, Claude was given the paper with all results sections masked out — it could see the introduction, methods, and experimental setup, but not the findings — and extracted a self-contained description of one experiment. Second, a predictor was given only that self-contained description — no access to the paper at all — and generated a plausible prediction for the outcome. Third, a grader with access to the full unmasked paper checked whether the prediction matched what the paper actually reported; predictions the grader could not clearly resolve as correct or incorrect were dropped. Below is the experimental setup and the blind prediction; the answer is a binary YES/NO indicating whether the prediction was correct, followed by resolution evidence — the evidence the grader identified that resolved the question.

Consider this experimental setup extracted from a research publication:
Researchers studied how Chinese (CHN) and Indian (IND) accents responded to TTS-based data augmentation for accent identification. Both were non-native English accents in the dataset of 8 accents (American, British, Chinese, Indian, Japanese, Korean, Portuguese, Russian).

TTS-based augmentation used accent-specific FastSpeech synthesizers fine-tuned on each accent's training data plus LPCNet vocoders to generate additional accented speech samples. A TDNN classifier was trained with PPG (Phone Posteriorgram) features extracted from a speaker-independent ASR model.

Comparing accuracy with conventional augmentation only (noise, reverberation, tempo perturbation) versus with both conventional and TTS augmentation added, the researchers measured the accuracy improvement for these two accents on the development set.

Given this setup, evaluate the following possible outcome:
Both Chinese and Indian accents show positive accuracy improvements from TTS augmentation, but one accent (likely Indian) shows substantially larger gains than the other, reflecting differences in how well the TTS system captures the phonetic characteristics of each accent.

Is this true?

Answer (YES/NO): NO